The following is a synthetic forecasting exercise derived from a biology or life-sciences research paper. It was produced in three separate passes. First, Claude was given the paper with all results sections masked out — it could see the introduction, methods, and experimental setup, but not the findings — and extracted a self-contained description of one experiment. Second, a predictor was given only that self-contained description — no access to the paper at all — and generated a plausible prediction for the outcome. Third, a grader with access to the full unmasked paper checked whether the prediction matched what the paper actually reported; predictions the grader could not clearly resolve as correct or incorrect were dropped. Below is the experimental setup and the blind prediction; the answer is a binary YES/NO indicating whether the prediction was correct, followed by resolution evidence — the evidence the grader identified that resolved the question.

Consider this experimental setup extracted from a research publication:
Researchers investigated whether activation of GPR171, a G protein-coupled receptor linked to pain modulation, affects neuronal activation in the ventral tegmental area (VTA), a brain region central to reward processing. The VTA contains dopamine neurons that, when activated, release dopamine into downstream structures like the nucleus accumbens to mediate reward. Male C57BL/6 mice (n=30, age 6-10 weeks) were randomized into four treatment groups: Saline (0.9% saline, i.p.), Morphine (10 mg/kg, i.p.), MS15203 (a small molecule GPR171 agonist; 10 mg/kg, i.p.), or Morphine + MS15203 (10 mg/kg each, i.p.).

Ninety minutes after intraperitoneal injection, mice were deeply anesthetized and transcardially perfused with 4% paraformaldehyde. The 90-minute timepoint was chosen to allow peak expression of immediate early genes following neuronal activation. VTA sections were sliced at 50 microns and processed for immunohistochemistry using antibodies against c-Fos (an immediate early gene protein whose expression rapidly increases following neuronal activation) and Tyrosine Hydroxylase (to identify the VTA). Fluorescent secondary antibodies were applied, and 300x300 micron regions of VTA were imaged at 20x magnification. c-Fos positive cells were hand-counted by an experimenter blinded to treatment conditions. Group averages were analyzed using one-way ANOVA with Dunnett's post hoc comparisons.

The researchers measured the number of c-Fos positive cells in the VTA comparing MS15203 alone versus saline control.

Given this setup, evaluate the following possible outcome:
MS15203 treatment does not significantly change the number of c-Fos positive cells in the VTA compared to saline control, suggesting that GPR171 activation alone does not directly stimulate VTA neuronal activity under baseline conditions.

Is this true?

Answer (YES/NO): YES